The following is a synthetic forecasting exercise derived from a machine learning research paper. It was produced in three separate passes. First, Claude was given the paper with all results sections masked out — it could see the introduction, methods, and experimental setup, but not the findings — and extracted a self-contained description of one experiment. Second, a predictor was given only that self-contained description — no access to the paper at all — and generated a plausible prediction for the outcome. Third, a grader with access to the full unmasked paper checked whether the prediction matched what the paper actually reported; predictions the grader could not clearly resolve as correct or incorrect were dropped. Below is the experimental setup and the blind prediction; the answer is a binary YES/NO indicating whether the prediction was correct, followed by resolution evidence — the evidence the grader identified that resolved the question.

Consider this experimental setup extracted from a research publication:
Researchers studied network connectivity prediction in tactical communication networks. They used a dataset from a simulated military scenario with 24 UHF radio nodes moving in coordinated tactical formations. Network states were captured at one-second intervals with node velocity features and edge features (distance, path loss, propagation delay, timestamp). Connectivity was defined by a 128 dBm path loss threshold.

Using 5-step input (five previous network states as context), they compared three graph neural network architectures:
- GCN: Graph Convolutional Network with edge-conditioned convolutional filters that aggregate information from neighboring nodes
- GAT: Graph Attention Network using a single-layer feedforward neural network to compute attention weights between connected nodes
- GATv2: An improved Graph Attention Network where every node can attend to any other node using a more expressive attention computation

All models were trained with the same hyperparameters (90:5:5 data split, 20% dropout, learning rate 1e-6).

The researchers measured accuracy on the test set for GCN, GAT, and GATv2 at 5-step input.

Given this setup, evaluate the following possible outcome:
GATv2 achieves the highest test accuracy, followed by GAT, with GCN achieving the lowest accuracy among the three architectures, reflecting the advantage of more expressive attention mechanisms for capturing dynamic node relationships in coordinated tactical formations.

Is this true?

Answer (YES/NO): YES